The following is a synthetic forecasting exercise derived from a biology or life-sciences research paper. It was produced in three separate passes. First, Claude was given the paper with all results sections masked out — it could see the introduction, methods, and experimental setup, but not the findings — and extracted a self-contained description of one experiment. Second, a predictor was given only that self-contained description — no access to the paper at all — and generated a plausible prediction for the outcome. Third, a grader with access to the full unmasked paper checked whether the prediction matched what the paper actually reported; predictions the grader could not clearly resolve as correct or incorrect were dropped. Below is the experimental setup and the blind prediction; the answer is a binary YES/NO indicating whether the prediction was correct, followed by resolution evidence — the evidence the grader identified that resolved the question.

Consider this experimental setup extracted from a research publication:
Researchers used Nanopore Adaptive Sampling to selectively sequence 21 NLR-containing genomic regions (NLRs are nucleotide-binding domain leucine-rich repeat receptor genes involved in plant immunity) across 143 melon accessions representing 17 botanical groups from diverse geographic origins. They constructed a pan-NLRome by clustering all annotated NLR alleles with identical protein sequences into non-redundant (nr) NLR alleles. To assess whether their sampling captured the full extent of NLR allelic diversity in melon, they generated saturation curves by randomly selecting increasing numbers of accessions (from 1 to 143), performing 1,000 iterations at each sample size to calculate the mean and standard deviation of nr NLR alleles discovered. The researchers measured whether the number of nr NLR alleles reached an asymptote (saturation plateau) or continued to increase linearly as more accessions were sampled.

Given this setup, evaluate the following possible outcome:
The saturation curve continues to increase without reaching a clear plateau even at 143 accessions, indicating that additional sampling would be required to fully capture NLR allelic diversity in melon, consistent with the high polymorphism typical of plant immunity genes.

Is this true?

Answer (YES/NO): YES